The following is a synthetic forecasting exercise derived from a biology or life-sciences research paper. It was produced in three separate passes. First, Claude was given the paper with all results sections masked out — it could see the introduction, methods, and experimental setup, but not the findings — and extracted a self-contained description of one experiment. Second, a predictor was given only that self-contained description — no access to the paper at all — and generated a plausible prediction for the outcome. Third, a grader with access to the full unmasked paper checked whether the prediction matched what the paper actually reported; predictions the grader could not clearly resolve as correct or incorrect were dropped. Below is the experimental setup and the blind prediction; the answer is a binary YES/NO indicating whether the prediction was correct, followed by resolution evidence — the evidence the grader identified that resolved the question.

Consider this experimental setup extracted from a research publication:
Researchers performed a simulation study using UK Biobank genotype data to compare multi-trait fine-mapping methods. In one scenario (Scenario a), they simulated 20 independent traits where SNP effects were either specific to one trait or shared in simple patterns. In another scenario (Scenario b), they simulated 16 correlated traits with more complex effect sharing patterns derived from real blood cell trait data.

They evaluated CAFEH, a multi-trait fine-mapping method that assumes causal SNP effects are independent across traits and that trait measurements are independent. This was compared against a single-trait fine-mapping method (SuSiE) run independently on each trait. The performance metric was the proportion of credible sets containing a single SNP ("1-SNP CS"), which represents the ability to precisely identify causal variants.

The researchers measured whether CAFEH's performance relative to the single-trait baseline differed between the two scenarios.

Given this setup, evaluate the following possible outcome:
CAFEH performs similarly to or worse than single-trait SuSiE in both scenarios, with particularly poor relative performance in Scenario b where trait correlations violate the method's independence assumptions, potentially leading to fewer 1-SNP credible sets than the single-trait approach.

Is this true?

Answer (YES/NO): NO